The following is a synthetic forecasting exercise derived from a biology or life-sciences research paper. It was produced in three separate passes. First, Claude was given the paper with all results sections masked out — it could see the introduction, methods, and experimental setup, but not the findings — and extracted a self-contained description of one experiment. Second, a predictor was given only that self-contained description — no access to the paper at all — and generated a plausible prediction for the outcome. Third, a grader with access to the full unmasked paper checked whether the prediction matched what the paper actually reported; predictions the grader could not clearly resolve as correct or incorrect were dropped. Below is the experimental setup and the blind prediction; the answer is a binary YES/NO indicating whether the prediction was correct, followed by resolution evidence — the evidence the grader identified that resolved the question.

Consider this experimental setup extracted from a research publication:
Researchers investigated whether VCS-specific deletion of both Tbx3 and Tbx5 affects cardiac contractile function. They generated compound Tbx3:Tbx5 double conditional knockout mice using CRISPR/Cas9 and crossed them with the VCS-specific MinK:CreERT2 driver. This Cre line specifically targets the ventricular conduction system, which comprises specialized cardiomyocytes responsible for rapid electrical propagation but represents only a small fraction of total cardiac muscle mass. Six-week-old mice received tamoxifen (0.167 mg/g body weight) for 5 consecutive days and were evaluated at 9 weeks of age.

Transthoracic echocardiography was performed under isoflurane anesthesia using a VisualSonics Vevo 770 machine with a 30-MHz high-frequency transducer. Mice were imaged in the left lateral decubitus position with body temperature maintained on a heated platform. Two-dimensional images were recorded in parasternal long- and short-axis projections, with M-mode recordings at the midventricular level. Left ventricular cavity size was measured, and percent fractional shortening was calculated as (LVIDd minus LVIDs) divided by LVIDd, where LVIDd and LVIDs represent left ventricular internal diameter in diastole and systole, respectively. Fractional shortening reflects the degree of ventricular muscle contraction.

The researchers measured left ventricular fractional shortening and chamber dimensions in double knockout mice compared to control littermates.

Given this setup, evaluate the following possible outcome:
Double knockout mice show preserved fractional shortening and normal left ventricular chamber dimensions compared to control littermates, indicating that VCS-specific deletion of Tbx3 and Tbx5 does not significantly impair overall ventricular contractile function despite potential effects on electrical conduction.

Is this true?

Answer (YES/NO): YES